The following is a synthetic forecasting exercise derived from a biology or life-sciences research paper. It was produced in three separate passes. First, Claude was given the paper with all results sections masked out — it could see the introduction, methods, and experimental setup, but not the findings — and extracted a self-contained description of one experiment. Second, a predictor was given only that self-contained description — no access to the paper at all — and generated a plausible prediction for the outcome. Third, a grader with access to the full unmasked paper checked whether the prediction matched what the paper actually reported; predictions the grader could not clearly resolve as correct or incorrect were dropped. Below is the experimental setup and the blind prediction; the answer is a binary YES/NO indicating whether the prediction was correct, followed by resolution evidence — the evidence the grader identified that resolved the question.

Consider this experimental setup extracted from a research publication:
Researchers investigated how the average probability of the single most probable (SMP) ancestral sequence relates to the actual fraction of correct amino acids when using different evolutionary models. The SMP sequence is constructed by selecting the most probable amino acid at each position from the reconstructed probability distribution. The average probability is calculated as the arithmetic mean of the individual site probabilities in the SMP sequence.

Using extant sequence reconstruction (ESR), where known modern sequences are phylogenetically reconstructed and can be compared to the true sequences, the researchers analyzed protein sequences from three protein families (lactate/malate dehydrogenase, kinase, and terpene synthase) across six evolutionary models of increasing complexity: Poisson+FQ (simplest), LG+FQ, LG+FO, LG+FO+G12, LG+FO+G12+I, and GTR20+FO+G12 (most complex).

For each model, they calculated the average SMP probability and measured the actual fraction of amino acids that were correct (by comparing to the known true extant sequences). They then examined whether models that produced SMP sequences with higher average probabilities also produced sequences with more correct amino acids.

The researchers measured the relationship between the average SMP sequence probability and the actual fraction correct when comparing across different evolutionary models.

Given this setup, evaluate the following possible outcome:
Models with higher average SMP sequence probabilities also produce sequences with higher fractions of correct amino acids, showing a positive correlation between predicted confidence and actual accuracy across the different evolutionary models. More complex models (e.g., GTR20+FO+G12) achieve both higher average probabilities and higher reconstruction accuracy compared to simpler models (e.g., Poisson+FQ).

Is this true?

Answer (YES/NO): NO